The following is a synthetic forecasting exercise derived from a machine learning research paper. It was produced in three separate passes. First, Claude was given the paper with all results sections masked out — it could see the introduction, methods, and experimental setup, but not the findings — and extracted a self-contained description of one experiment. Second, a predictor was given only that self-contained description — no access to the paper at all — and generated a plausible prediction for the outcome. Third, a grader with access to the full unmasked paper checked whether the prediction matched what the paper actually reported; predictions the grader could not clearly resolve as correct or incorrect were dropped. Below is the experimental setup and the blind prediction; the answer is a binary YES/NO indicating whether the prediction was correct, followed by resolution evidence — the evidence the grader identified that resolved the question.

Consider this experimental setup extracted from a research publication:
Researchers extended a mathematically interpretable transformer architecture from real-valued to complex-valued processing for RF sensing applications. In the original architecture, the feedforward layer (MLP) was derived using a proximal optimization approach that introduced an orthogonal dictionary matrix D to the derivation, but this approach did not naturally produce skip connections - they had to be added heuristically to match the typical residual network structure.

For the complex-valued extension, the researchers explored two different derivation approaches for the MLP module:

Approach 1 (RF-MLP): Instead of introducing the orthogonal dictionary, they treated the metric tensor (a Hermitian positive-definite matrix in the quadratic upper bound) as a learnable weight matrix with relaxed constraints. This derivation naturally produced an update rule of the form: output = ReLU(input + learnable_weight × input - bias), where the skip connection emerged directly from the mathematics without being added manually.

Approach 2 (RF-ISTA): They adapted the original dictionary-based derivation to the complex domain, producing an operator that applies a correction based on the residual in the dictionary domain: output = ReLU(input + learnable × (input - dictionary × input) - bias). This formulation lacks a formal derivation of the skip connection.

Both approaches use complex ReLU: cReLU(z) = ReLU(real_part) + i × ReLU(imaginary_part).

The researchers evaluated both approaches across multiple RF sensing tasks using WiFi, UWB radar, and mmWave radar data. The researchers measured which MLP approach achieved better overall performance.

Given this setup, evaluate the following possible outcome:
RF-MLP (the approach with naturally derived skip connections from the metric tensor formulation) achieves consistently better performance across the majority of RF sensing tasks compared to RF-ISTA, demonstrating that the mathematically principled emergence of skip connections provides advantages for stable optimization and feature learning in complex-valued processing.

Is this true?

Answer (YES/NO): NO